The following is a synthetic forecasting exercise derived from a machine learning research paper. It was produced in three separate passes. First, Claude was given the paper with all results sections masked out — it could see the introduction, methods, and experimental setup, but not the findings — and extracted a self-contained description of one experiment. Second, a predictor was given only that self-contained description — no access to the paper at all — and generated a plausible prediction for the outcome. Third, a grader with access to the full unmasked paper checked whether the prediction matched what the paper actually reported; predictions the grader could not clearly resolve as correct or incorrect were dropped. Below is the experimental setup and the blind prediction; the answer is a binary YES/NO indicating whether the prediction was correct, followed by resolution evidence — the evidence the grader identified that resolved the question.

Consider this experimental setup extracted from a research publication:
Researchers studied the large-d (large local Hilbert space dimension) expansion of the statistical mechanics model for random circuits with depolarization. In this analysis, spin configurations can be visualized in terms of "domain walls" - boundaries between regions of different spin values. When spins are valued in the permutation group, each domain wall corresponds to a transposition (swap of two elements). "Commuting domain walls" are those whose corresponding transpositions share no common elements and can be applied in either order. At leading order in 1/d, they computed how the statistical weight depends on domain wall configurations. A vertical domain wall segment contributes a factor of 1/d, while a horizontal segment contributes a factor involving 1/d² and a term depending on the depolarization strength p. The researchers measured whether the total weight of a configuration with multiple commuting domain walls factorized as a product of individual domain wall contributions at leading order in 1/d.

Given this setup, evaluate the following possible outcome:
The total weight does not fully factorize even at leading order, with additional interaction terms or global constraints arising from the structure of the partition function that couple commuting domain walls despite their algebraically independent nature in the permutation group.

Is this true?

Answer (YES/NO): NO